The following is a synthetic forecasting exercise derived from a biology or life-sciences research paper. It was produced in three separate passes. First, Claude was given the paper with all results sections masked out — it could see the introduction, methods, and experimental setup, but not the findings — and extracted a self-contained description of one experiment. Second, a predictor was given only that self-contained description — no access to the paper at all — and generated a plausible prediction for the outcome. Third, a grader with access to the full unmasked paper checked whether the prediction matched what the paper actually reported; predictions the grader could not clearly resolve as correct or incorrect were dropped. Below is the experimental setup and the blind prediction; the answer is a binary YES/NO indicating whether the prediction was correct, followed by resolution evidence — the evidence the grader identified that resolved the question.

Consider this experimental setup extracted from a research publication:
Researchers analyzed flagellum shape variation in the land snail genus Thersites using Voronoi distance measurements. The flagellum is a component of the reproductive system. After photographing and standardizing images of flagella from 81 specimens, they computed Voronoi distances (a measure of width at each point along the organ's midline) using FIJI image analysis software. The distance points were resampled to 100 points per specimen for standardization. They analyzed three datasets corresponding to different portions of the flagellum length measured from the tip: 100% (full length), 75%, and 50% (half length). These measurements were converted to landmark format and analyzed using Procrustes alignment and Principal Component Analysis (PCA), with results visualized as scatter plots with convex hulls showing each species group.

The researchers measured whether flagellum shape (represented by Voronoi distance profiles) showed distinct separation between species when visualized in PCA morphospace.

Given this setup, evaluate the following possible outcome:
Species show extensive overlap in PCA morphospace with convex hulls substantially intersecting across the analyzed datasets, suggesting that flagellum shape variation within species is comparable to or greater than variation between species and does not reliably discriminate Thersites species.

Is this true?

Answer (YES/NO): YES